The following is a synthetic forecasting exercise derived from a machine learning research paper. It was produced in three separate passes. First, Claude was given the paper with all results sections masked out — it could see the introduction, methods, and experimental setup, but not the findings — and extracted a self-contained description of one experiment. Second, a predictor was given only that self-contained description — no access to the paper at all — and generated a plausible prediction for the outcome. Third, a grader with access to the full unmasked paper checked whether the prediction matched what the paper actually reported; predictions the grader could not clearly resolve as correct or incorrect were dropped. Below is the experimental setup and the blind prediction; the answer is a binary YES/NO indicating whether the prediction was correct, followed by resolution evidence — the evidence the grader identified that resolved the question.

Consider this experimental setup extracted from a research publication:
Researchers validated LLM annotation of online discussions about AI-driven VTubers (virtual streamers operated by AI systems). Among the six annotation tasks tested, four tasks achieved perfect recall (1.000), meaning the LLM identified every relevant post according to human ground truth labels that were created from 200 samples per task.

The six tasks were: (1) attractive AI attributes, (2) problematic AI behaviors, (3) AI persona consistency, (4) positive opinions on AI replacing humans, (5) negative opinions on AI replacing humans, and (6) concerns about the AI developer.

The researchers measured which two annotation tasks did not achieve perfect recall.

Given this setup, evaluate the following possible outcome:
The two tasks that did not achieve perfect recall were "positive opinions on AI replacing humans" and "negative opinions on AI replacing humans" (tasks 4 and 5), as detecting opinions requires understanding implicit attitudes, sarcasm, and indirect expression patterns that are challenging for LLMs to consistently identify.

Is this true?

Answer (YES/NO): NO